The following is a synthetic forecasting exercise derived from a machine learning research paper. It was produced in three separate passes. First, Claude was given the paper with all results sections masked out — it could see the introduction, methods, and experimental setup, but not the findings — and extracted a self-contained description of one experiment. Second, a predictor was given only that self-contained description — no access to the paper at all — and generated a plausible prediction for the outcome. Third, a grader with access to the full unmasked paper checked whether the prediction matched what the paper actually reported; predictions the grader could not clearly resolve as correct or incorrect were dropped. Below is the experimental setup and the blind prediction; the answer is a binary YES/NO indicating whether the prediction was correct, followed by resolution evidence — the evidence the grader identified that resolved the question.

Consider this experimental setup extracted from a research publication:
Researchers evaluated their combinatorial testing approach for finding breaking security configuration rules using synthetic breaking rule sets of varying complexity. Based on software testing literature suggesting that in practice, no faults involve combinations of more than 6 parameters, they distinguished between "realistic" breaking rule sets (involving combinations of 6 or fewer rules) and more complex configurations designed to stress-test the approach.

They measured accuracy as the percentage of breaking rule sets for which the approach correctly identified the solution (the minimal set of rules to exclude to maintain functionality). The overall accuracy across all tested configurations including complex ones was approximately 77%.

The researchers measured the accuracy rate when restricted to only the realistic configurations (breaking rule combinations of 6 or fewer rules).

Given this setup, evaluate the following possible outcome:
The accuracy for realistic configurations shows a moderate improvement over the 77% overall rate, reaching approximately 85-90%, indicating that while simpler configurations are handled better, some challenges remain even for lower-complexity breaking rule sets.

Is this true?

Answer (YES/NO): NO